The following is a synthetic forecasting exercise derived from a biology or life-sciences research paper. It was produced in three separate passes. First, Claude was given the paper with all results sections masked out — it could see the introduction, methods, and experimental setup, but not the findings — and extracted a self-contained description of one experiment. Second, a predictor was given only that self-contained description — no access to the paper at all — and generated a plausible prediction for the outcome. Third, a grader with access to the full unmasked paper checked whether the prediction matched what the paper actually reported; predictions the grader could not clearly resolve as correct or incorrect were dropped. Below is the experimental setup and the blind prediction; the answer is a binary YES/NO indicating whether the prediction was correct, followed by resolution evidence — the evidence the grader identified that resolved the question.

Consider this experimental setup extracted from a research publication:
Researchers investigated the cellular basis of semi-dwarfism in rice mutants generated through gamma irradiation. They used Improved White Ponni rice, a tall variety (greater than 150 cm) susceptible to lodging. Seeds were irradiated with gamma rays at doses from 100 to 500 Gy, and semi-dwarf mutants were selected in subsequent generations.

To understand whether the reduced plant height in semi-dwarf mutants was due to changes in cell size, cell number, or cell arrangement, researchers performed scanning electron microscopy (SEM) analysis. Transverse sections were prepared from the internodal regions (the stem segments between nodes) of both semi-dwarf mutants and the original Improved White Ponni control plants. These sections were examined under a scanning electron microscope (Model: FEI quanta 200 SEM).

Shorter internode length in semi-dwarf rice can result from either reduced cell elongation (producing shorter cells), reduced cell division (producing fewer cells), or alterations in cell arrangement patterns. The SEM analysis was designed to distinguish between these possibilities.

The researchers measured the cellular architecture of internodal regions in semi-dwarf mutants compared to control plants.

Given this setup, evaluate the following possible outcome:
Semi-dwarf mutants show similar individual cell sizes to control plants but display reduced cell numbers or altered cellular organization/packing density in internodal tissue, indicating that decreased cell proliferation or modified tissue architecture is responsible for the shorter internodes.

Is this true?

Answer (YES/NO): NO